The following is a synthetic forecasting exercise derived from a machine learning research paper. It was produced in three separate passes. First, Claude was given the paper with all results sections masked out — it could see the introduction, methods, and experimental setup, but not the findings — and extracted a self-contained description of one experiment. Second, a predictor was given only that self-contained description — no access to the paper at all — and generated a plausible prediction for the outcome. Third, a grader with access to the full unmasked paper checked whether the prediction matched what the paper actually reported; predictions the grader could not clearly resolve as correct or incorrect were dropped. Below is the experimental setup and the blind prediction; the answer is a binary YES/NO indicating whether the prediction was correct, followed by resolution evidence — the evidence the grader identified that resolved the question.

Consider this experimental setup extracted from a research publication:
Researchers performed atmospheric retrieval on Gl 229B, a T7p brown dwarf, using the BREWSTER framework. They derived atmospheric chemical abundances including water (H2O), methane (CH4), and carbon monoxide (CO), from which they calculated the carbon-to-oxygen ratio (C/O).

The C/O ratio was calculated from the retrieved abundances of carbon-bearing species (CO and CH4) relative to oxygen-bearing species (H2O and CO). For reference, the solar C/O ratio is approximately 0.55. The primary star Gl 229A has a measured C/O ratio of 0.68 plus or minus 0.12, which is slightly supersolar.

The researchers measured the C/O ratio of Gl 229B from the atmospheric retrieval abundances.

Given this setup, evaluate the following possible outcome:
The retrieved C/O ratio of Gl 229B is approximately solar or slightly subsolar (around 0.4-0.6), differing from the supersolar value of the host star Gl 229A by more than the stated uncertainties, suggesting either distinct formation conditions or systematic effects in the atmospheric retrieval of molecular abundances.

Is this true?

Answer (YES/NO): NO